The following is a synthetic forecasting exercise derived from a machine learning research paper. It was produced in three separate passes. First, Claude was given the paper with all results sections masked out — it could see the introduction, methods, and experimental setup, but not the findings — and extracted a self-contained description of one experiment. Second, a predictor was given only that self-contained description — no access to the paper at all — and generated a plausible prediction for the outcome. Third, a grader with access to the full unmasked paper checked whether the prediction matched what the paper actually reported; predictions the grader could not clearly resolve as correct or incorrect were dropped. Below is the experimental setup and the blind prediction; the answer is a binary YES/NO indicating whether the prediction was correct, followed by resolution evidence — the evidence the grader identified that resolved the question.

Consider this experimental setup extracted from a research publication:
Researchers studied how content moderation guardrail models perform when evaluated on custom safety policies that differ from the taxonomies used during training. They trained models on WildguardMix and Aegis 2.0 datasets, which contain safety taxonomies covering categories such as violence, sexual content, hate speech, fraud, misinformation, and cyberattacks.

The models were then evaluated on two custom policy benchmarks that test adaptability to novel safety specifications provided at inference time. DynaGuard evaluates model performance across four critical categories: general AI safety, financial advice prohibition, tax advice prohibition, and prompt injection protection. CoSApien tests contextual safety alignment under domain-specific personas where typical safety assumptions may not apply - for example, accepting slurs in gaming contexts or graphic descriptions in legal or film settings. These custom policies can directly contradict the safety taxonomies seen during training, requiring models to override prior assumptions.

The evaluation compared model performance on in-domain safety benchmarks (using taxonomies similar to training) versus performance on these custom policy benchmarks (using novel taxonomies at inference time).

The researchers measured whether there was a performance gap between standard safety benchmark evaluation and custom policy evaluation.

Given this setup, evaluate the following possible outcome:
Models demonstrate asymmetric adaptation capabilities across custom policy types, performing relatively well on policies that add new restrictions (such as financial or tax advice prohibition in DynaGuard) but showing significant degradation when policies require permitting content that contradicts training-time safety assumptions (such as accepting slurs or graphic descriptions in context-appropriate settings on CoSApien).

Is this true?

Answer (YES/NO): YES